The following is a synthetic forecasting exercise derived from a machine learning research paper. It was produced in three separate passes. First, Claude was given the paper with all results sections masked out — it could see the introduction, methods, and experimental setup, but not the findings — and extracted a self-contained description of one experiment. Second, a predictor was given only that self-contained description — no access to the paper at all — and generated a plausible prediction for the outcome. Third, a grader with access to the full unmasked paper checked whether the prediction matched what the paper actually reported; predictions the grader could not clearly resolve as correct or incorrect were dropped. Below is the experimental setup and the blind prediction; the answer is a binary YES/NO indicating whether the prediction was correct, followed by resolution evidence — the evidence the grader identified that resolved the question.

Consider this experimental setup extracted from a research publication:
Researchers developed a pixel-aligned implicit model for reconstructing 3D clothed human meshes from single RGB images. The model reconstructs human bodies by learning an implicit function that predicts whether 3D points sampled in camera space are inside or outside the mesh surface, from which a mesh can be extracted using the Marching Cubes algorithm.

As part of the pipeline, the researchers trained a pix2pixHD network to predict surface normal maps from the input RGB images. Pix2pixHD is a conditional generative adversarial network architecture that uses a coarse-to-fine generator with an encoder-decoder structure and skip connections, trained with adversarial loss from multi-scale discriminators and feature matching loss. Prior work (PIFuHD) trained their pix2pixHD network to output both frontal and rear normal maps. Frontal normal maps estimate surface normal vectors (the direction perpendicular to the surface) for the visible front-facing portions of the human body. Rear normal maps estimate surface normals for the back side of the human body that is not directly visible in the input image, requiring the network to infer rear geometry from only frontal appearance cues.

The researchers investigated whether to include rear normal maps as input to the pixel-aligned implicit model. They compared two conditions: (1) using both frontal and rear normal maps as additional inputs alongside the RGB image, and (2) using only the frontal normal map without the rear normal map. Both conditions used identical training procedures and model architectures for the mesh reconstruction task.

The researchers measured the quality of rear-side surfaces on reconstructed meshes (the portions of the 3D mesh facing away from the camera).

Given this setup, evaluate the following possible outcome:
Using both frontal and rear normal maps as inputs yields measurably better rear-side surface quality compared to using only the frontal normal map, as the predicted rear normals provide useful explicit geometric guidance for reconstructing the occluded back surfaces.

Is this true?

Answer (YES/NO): NO